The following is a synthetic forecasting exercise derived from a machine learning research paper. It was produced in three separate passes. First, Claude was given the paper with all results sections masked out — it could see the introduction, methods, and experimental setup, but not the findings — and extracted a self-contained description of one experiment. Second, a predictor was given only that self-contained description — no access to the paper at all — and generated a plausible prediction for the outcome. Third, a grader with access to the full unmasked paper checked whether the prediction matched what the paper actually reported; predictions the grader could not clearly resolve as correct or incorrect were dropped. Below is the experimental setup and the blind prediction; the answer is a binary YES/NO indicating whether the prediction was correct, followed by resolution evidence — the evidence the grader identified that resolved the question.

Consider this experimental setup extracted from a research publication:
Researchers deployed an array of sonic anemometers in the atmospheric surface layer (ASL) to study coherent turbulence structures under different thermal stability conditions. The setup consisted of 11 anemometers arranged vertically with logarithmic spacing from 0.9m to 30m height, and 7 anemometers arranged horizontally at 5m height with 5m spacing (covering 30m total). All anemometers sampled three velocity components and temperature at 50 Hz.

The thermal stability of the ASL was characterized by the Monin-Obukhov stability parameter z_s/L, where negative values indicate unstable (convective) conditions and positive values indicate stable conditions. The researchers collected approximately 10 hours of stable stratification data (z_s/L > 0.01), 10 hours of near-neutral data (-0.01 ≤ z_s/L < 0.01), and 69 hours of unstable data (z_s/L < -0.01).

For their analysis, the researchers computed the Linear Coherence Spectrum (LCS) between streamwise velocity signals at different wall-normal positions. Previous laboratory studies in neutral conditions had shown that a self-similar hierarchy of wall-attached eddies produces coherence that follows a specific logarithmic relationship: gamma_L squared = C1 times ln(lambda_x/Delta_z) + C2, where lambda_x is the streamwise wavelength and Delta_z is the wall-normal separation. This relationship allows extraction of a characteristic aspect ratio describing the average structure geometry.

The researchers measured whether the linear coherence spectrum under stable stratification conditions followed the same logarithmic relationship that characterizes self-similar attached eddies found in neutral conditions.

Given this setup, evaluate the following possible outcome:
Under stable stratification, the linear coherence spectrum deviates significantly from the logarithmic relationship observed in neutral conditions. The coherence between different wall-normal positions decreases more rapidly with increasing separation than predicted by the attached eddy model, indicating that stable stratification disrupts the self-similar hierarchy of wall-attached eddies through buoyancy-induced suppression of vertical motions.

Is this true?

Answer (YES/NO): NO